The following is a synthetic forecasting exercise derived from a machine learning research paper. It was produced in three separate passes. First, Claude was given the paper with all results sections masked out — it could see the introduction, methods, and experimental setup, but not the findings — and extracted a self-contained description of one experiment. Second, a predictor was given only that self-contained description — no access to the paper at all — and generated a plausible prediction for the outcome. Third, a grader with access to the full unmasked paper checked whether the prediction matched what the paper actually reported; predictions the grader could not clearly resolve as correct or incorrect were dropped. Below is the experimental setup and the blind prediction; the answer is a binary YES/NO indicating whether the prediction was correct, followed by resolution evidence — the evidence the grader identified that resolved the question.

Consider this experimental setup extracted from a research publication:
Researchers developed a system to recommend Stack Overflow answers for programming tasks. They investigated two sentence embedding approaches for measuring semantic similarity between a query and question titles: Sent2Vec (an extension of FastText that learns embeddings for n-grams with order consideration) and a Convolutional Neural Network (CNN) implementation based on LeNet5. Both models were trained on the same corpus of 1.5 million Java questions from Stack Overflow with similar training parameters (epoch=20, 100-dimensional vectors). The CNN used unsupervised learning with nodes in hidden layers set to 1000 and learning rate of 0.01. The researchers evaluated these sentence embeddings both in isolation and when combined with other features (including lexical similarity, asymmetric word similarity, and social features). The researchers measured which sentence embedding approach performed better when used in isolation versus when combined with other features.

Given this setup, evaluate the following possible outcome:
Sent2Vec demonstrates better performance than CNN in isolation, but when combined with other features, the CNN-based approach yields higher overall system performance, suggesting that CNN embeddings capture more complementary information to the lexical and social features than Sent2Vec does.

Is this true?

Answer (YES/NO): NO